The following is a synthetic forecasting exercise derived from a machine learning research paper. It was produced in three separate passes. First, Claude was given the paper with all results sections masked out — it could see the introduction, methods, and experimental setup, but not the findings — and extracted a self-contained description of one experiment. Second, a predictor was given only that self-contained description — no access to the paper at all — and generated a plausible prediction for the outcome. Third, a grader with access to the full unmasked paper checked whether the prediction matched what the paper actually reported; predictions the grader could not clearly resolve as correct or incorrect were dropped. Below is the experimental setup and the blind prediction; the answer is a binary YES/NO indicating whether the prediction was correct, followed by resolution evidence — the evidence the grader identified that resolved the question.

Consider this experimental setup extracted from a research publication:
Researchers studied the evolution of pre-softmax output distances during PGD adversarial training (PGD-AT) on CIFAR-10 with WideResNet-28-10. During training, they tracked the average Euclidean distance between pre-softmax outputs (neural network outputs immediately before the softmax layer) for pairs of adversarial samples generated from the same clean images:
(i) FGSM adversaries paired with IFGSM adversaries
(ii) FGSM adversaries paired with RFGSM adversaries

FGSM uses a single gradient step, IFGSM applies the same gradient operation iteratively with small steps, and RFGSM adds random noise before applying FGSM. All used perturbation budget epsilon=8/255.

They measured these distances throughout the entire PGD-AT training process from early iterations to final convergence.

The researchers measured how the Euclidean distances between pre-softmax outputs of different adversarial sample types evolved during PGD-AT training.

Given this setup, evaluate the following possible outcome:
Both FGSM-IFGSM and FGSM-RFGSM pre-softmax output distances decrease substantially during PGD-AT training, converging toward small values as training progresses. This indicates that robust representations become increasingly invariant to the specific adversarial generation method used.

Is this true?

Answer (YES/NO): NO